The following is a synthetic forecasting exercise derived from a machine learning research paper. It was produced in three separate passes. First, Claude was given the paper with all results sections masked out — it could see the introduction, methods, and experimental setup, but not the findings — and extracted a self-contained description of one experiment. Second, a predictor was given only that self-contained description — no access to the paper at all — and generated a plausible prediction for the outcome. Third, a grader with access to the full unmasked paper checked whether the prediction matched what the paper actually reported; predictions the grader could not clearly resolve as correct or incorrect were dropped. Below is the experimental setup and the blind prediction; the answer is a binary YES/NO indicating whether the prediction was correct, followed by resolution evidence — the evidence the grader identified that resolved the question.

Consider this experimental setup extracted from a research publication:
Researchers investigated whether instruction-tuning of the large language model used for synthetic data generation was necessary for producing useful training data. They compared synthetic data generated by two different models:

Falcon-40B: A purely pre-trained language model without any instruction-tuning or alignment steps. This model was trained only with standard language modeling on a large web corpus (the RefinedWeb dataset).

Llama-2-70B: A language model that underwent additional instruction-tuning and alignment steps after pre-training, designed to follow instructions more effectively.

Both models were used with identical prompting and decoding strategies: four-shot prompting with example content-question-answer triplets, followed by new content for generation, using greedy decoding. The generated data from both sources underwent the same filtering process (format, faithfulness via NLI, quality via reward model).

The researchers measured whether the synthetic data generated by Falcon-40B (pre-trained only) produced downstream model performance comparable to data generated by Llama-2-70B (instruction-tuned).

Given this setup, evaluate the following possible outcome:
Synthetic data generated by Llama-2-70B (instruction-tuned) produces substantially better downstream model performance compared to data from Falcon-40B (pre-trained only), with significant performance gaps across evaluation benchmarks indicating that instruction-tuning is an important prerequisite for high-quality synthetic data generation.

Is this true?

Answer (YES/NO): NO